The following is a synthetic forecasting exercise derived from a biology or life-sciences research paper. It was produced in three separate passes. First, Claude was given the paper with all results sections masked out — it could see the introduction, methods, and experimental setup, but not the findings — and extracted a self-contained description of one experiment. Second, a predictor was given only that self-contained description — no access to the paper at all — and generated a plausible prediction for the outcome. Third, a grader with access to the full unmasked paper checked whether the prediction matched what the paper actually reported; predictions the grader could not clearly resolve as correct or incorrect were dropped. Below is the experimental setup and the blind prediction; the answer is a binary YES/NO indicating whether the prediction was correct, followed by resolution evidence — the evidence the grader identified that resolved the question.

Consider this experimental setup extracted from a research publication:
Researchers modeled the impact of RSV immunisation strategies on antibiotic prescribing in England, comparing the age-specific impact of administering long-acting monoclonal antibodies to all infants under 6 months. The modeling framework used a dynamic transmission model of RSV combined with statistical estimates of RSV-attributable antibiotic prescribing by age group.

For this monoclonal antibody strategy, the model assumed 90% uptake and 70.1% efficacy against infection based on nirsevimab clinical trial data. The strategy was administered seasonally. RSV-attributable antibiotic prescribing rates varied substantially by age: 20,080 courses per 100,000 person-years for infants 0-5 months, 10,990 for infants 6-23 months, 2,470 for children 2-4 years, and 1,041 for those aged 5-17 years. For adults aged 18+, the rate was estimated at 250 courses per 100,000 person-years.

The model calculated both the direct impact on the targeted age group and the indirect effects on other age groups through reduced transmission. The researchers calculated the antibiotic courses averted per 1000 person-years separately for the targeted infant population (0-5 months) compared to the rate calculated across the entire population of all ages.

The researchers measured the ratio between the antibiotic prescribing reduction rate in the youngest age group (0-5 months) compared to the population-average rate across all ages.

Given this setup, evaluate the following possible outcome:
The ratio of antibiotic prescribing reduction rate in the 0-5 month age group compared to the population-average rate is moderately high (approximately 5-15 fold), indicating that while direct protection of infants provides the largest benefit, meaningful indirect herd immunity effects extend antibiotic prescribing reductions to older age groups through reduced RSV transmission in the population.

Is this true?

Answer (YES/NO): NO